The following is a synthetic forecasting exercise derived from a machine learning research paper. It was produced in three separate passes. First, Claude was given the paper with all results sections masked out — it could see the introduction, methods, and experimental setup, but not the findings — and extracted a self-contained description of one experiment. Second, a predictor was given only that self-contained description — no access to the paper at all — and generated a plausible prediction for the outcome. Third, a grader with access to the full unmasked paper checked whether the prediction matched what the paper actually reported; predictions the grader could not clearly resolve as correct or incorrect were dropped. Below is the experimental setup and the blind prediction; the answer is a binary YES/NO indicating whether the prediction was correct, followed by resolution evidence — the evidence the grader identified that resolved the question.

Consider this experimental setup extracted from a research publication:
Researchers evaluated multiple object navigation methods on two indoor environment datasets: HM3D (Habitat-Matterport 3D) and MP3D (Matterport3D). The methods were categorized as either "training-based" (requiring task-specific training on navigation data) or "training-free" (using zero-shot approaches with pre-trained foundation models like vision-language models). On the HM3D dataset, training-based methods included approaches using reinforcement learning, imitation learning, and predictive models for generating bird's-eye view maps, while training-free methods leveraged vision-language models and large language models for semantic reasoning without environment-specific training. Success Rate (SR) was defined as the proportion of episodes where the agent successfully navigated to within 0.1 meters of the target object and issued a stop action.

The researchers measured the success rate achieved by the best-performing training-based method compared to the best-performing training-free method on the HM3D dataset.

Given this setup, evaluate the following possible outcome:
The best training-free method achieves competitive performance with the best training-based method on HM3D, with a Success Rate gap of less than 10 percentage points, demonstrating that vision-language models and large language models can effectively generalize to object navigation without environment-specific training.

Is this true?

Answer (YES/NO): YES